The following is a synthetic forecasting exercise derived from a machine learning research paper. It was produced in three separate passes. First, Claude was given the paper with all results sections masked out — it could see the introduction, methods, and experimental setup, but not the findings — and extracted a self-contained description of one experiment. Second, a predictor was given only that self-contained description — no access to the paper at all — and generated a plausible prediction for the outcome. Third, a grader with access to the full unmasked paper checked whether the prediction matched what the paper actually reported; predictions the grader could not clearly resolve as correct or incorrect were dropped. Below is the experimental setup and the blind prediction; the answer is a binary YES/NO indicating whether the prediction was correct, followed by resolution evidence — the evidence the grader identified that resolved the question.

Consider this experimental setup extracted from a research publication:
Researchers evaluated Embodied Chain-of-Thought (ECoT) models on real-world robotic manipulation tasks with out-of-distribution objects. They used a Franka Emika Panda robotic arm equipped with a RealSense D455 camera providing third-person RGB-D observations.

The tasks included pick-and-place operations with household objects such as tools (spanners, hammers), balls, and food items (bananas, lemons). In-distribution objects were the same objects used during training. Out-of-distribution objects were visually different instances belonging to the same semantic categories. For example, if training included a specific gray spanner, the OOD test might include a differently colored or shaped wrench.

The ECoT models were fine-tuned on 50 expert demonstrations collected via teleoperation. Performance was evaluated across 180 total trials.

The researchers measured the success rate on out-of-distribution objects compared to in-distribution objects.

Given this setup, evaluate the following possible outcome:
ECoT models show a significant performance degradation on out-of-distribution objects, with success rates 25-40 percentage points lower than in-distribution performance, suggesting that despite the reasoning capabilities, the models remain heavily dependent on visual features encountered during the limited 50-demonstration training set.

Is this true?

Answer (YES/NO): NO